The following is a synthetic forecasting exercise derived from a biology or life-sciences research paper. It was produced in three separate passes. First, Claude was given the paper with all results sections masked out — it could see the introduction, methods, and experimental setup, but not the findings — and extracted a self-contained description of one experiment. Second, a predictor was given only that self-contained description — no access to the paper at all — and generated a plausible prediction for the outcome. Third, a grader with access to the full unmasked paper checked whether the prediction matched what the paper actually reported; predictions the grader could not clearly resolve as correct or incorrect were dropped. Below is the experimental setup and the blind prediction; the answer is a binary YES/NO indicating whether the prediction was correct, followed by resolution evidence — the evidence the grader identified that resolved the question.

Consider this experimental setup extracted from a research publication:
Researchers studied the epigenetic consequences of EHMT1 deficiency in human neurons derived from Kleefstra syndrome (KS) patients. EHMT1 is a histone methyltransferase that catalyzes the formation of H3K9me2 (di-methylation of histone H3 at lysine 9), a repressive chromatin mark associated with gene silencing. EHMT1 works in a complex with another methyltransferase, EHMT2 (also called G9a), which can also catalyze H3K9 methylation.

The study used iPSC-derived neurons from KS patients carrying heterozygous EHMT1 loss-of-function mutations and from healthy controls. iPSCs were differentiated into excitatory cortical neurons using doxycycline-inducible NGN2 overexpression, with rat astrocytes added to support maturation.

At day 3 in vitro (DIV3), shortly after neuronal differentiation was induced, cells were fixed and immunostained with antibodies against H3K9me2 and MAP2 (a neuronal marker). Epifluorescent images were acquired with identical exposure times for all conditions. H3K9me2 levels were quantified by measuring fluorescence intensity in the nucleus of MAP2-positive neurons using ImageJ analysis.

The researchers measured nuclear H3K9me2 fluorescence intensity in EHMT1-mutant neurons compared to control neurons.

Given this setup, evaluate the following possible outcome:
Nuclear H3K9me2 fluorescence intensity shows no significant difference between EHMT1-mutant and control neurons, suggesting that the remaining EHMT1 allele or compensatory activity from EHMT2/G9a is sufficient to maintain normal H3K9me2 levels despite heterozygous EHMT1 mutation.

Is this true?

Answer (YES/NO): NO